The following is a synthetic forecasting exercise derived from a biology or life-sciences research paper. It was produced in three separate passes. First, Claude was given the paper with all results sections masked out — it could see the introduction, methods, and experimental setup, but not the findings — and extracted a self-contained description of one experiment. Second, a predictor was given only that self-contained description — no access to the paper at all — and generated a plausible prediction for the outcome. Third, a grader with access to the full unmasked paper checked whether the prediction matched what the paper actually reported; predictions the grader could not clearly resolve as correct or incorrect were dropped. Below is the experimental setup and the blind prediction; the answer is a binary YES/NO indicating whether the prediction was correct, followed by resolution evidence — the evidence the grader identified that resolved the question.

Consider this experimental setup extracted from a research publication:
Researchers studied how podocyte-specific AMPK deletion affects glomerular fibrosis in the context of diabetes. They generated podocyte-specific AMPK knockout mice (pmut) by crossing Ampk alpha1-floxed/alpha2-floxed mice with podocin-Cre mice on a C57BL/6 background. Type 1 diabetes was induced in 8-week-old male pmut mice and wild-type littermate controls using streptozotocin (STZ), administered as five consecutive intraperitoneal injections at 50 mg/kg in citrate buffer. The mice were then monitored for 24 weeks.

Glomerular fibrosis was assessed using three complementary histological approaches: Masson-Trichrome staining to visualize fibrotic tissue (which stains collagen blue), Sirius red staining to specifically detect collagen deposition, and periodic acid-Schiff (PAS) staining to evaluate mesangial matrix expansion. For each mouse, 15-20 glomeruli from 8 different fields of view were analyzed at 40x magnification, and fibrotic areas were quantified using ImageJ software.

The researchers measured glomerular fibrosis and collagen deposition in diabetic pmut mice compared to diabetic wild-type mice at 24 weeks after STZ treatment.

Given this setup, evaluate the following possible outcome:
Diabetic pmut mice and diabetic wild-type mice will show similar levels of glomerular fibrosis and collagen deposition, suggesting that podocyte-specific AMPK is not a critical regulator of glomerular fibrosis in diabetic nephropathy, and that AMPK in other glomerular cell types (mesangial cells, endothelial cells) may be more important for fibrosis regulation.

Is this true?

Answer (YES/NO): NO